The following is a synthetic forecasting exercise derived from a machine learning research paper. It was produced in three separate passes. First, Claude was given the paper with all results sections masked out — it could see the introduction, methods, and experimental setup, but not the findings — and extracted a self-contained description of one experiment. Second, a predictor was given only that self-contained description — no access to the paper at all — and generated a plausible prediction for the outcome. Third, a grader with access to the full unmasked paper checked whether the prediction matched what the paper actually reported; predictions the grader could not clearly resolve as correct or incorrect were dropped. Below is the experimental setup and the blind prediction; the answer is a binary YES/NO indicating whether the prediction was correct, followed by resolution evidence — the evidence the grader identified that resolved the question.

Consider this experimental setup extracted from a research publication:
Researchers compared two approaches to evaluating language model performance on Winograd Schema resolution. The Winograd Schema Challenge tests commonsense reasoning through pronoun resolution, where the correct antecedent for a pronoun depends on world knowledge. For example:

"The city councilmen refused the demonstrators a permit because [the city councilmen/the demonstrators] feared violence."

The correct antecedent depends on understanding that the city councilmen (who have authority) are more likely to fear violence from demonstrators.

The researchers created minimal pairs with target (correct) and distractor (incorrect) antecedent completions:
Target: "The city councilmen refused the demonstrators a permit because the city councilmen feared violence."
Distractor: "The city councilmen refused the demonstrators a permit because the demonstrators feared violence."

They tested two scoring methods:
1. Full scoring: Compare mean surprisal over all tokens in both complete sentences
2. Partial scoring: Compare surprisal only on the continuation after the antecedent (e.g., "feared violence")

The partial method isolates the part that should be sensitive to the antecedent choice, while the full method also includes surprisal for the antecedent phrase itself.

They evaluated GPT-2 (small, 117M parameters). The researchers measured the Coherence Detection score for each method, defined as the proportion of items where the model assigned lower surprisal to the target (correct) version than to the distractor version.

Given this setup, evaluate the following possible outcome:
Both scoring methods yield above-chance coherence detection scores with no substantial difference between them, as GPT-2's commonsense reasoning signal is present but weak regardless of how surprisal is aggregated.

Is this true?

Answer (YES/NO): NO